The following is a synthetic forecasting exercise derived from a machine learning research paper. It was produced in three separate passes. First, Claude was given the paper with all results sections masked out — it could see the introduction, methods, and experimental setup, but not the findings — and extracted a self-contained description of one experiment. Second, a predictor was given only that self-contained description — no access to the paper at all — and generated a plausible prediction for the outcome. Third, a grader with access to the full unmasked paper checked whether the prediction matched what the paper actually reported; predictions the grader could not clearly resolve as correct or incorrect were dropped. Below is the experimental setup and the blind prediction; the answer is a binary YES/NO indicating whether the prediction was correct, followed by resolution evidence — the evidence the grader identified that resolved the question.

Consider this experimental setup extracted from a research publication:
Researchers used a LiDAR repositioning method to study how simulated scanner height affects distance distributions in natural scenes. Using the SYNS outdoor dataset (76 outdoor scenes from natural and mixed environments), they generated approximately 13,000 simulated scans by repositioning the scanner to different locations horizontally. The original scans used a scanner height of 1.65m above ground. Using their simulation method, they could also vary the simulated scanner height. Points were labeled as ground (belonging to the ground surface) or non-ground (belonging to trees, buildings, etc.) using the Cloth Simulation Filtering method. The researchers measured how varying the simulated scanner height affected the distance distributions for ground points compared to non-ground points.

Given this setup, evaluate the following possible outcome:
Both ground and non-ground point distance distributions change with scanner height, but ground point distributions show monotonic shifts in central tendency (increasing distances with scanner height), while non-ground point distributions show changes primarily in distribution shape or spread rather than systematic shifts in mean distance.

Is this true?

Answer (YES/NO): NO